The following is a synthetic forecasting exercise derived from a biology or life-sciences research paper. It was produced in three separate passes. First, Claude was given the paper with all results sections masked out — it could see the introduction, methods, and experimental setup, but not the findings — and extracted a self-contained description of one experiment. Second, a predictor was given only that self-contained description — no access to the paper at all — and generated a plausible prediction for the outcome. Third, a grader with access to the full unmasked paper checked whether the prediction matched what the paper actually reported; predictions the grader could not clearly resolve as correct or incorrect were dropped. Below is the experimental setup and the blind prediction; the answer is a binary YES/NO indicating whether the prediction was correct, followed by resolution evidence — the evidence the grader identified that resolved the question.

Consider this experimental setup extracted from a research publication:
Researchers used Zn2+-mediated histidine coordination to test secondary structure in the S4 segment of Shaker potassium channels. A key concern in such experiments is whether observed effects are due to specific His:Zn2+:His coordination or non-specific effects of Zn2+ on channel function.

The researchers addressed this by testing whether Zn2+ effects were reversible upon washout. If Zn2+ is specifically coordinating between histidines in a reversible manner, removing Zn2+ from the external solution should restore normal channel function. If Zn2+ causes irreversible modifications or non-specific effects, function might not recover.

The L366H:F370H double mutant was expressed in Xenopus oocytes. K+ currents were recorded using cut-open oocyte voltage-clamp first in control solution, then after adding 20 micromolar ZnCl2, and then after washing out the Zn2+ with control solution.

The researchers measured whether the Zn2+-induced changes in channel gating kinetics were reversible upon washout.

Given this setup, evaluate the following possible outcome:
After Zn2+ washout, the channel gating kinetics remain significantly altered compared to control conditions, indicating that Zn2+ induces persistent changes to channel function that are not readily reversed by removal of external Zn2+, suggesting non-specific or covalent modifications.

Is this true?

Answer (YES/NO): NO